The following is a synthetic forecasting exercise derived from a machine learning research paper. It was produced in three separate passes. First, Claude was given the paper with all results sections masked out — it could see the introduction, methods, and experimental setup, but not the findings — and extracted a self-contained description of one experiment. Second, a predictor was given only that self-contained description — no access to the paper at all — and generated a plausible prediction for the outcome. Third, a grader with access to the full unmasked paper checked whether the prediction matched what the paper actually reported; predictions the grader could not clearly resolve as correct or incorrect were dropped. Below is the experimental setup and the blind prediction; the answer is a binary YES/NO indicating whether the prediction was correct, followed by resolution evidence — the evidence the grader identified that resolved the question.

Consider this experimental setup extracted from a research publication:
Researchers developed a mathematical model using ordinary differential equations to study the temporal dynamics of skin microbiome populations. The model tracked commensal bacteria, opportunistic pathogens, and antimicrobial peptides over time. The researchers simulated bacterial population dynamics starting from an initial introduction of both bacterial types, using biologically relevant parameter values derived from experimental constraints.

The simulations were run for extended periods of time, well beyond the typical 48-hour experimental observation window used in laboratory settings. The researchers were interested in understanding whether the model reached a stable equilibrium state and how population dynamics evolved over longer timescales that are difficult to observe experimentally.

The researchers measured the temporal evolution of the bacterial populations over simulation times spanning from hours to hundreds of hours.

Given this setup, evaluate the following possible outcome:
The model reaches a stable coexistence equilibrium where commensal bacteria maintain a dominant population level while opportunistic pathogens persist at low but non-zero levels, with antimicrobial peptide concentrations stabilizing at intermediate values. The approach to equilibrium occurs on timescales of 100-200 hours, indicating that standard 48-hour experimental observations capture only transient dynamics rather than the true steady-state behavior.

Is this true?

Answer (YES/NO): NO